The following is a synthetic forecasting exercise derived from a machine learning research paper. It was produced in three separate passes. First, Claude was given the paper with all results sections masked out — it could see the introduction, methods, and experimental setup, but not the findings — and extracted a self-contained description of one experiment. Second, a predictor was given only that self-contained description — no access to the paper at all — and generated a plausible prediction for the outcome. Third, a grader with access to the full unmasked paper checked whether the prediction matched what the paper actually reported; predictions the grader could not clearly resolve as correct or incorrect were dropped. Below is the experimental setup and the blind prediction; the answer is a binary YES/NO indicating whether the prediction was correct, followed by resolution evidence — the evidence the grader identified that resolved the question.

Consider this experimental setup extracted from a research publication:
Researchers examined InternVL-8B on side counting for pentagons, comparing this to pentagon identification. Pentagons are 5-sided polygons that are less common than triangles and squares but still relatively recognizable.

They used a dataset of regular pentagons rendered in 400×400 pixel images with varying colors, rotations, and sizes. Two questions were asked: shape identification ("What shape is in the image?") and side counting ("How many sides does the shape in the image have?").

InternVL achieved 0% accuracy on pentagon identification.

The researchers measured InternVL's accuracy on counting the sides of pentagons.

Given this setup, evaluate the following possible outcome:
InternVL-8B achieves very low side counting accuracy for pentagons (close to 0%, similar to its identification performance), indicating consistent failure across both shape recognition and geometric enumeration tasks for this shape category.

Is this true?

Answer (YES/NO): NO